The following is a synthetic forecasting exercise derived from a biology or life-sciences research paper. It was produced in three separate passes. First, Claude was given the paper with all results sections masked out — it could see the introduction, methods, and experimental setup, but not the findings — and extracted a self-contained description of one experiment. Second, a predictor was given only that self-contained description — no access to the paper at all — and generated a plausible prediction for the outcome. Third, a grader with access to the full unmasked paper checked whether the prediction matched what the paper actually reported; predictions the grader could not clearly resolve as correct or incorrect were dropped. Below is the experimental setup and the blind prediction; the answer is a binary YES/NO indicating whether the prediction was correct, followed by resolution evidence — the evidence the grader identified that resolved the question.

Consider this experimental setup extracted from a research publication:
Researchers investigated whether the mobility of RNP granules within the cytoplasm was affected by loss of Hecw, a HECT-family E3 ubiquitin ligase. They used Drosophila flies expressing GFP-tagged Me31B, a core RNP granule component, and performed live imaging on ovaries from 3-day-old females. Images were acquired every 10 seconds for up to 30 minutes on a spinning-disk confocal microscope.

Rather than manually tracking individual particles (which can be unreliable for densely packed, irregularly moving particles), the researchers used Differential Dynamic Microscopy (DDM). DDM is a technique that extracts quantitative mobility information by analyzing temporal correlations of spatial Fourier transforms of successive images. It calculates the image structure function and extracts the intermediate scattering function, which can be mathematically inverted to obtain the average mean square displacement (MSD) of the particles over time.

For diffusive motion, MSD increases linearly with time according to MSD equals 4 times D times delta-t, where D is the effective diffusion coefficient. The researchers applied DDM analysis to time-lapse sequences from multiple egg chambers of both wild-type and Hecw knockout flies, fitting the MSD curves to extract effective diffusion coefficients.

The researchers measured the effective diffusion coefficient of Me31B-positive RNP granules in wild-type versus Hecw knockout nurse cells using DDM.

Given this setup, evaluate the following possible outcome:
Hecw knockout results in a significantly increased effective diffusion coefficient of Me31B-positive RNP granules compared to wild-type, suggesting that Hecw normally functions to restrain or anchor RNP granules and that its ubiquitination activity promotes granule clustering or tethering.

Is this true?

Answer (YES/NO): NO